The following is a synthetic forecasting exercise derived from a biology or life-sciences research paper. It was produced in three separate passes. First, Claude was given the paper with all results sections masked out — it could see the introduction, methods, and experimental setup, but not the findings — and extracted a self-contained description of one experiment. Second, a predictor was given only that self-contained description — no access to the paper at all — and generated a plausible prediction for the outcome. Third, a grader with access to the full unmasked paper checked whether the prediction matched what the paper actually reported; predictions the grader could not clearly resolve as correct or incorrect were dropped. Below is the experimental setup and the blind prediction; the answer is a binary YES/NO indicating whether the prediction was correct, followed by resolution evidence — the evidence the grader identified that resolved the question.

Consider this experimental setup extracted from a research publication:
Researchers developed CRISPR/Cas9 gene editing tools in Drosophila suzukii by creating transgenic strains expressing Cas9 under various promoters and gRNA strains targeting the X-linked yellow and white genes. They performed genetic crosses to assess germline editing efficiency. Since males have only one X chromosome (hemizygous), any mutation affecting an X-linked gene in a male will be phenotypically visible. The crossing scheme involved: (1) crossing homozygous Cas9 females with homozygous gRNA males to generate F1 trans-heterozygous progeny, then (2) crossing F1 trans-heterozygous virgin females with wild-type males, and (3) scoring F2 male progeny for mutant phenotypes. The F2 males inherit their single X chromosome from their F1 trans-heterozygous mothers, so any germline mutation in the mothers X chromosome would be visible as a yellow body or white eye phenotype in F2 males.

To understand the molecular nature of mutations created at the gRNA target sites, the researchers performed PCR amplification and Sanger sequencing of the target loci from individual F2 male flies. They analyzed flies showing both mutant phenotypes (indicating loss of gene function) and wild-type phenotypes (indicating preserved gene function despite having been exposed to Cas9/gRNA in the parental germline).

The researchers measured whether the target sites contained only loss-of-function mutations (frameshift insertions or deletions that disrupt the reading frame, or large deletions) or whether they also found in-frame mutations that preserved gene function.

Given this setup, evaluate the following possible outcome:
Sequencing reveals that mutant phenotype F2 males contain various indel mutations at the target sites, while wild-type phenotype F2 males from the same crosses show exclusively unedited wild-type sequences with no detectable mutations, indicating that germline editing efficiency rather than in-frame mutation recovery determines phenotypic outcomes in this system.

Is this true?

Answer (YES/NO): NO